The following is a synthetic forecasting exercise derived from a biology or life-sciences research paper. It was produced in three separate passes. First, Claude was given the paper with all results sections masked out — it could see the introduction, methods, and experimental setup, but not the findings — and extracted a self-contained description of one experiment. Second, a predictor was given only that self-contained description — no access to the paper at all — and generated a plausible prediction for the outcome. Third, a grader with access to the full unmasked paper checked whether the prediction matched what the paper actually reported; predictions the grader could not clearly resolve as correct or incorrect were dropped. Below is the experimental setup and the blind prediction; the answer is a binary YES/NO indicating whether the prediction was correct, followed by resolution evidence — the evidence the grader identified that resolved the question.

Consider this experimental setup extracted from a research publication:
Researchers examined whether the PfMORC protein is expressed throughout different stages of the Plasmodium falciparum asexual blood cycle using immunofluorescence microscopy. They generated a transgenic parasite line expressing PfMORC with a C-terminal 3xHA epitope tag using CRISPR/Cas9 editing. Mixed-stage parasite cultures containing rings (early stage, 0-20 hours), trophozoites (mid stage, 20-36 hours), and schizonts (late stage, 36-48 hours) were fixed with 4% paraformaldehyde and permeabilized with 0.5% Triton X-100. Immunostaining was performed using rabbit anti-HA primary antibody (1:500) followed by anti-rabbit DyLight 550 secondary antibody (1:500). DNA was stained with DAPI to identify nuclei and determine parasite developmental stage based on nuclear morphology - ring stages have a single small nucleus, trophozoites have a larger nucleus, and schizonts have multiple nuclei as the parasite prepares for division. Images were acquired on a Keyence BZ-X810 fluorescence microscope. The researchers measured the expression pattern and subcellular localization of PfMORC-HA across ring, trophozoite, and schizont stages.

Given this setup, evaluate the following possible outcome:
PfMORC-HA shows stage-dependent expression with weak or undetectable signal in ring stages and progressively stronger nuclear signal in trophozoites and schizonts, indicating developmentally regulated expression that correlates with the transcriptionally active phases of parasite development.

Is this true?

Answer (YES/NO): NO